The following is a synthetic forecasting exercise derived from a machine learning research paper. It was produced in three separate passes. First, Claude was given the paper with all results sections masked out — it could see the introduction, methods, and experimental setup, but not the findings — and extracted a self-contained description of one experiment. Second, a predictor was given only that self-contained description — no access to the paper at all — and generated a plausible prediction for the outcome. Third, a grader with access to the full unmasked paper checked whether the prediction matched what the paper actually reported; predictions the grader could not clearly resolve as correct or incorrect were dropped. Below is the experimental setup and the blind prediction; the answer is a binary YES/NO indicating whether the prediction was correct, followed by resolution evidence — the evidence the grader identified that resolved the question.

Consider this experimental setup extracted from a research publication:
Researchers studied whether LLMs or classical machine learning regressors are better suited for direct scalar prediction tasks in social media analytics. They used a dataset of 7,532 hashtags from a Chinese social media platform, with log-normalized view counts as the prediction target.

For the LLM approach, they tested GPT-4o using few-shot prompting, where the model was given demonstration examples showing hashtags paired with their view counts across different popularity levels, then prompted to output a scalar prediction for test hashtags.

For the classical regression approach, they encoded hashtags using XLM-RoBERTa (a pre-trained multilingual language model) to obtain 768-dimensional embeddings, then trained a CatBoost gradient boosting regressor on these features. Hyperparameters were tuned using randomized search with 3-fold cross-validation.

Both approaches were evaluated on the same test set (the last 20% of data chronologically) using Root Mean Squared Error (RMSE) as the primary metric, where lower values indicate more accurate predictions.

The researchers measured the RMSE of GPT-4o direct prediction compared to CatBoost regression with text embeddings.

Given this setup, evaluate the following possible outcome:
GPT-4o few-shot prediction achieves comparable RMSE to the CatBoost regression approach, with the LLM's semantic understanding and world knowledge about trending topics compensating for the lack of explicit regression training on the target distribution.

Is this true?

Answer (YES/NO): NO